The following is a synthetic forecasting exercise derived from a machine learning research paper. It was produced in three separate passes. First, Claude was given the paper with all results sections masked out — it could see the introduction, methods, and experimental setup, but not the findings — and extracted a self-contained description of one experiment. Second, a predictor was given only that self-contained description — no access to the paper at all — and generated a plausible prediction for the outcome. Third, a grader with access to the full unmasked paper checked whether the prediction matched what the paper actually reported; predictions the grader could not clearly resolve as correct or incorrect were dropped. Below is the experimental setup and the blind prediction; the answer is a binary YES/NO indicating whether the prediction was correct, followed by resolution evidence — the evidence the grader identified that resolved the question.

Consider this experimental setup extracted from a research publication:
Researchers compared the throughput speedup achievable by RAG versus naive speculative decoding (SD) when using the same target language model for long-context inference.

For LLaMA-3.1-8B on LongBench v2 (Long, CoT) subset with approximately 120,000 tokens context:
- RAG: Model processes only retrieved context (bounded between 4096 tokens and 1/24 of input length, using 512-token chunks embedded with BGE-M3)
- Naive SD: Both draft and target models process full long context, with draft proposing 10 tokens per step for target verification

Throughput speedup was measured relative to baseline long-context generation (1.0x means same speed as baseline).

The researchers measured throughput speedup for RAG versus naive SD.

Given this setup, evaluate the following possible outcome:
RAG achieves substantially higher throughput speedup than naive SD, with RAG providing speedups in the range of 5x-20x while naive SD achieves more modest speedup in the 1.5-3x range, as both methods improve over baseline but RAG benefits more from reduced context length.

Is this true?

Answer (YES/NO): NO